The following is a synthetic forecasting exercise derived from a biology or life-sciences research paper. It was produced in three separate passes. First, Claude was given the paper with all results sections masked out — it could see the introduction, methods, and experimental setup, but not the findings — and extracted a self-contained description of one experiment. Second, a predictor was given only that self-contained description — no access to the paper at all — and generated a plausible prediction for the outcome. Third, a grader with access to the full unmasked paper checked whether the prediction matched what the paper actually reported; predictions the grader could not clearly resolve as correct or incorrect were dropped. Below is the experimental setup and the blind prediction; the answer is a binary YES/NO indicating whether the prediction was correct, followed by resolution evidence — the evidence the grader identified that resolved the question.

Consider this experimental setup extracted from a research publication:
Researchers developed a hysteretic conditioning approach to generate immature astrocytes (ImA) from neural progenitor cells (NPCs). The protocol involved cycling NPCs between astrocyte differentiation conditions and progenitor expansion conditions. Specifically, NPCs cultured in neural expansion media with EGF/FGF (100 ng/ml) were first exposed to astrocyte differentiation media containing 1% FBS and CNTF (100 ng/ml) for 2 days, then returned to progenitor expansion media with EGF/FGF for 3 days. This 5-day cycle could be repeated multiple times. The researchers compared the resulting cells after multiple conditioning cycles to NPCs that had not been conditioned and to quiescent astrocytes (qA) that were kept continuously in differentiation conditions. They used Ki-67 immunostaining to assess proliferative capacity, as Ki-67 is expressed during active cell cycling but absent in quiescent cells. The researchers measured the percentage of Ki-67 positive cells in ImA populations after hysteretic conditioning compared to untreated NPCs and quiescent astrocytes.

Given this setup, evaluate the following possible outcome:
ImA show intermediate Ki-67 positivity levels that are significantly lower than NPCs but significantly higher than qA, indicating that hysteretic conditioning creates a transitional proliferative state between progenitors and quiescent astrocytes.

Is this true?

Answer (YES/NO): NO